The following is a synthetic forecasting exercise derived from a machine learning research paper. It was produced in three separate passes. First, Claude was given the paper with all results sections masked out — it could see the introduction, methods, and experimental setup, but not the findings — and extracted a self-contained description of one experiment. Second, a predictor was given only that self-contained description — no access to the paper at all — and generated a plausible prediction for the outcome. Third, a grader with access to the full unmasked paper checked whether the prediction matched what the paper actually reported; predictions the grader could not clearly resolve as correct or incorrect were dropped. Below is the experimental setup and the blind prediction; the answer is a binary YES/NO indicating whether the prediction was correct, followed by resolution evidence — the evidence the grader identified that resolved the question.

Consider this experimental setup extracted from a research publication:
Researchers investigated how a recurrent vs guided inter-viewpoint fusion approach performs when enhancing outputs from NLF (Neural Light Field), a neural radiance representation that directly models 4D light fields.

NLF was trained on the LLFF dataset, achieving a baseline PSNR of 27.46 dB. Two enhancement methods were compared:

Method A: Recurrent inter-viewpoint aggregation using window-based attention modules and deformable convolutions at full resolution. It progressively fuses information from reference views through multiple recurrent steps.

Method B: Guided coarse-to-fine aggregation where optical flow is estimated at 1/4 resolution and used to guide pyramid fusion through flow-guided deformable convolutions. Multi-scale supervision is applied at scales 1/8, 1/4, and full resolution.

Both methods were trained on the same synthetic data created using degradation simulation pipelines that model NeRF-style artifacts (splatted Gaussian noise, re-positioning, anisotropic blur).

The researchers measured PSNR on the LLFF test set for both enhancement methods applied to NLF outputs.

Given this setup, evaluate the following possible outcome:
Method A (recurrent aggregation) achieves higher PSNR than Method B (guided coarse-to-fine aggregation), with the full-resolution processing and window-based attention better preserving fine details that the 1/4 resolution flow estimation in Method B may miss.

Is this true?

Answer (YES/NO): YES